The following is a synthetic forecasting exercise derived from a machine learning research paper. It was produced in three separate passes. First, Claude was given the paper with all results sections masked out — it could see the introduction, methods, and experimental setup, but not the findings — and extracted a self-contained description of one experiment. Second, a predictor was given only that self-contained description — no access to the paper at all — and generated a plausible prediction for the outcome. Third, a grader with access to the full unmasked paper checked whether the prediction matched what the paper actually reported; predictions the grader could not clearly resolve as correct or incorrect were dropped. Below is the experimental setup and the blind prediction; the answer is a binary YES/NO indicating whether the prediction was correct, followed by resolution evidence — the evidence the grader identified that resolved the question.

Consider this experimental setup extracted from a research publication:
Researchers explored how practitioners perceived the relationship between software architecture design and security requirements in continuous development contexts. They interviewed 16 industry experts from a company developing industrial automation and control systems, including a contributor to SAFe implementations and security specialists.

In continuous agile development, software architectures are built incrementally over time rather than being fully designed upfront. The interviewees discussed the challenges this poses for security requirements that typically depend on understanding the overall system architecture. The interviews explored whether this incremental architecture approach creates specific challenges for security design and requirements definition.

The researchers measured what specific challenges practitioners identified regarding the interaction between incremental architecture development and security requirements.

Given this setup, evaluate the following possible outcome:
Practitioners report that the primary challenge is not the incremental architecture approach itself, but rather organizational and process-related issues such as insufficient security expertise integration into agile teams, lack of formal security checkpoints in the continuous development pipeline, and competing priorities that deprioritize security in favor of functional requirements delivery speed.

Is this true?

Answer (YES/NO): NO